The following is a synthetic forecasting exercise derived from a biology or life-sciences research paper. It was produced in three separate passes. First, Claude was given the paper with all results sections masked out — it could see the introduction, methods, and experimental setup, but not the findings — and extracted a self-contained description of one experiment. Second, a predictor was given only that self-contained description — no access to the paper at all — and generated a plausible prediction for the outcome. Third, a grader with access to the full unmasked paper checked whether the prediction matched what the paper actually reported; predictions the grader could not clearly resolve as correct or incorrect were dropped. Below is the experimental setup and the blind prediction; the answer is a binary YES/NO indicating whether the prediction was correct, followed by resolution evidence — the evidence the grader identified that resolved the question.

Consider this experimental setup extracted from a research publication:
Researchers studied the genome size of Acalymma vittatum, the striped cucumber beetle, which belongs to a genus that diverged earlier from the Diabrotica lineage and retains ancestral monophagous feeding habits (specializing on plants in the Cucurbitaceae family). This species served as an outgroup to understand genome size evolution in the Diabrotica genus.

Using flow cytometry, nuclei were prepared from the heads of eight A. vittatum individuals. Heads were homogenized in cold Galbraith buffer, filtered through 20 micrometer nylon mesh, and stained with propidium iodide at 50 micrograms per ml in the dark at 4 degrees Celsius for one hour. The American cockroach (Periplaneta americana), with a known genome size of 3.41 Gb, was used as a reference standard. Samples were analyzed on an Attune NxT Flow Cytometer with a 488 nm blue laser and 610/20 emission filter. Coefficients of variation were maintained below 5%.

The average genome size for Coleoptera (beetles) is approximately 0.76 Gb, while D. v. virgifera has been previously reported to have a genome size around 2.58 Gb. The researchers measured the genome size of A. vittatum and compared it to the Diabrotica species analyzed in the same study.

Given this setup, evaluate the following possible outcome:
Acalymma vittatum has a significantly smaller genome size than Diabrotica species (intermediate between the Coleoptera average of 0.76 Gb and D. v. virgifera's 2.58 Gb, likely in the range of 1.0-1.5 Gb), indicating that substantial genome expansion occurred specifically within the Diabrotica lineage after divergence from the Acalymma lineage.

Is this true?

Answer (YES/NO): NO